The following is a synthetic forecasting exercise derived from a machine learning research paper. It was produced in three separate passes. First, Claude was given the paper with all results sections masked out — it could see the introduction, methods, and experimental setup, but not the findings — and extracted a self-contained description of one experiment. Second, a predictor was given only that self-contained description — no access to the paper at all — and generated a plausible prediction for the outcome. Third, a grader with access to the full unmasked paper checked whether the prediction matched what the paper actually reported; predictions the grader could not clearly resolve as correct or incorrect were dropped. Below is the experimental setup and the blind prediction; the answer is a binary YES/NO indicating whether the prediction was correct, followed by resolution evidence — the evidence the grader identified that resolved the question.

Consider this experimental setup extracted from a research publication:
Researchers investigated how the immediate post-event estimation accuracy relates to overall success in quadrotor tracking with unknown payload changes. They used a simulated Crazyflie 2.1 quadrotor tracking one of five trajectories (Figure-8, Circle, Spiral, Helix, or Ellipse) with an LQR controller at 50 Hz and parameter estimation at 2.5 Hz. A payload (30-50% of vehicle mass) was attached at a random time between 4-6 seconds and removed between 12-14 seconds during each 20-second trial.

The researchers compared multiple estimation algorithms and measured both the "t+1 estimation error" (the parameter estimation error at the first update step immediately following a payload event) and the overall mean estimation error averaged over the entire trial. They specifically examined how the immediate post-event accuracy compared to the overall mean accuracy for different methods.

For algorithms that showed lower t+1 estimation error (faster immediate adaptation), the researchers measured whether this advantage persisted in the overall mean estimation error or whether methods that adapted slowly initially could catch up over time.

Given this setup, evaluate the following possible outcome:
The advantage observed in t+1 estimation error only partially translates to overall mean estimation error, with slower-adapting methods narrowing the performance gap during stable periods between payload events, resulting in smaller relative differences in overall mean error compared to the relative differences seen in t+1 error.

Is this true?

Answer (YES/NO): NO